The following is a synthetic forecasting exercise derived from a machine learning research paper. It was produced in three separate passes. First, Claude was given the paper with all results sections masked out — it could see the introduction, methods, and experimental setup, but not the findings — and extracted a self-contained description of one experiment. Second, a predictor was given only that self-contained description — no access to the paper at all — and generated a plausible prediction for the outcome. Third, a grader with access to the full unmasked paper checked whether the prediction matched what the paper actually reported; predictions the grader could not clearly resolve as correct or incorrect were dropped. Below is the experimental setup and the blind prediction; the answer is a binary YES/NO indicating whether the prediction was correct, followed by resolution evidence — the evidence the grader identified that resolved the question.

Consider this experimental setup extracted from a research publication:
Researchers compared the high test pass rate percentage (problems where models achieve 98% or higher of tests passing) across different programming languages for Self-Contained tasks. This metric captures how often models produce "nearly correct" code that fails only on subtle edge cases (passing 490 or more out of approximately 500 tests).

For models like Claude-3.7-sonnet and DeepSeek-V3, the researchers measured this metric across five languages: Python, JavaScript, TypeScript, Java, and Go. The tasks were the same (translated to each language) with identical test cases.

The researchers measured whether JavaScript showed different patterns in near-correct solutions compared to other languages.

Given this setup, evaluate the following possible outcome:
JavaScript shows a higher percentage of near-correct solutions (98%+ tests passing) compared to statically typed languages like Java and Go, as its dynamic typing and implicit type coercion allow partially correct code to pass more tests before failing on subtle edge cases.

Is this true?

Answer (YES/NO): YES